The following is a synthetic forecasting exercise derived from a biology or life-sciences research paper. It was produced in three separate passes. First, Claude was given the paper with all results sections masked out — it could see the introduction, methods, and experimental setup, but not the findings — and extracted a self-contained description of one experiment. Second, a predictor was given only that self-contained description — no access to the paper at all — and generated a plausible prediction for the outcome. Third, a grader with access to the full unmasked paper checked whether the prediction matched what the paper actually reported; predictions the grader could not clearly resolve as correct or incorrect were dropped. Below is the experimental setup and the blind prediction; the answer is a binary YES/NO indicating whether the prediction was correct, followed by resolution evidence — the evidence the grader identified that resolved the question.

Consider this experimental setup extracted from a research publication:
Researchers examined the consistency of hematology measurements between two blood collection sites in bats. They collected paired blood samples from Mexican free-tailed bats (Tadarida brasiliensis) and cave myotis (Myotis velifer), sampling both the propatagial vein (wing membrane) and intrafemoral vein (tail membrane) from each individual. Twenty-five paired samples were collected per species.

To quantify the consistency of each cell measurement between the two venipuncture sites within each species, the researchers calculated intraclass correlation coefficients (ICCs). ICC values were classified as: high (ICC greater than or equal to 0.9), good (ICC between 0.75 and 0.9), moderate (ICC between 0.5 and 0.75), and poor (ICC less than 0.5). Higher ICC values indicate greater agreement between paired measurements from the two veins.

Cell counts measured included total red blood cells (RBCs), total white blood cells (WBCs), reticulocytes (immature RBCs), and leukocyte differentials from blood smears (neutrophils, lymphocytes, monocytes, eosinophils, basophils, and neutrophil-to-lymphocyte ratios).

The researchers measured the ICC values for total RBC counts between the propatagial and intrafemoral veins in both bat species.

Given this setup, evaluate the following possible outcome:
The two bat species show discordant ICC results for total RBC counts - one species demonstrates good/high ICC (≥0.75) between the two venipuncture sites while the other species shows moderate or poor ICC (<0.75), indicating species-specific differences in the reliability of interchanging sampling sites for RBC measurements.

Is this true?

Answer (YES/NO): NO